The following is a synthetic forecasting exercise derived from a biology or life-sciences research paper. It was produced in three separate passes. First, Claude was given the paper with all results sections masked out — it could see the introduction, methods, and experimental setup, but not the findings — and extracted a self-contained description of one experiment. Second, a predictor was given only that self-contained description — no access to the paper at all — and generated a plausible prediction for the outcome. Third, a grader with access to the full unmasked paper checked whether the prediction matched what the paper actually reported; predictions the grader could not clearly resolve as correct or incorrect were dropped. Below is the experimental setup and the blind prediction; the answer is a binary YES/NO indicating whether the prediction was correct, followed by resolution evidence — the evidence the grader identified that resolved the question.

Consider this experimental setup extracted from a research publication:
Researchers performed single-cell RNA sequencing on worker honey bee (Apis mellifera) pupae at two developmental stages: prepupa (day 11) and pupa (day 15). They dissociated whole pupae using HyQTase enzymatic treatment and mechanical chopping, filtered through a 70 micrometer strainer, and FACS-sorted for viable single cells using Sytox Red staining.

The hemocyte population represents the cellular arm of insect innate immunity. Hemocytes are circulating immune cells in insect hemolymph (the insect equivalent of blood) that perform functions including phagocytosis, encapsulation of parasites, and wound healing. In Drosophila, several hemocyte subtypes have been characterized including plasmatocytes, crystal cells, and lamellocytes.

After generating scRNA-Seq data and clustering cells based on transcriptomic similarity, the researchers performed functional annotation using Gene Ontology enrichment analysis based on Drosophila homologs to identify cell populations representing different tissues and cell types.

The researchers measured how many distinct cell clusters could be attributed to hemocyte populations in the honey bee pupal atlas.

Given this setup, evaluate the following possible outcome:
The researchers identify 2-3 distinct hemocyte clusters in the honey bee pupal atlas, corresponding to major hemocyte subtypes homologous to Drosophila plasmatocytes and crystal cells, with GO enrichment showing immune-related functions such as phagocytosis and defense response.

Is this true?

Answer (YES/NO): NO